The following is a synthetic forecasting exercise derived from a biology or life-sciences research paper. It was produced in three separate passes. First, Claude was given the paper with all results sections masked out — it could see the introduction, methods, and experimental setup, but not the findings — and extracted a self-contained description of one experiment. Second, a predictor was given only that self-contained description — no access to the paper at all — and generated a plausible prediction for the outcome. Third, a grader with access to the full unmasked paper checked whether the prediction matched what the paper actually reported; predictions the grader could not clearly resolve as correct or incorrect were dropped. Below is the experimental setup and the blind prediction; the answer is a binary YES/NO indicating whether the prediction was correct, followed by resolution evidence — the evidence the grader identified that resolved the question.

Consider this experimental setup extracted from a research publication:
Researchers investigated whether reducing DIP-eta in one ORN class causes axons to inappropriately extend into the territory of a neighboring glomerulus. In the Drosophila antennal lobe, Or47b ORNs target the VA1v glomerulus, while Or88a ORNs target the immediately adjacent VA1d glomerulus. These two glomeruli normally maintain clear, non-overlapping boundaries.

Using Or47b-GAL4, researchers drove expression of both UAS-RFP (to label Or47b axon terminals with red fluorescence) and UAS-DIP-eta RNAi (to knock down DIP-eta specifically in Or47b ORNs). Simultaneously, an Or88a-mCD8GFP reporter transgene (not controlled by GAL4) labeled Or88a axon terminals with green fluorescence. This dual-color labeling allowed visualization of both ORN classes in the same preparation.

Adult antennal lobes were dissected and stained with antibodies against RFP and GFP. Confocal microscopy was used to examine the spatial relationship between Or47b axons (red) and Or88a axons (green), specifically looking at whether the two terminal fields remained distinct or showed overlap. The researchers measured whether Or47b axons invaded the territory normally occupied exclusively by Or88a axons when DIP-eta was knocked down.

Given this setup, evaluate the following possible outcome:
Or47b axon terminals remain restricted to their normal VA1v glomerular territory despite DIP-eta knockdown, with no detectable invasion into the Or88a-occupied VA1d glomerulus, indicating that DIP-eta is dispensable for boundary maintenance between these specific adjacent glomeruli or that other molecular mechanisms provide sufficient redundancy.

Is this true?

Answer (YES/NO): NO